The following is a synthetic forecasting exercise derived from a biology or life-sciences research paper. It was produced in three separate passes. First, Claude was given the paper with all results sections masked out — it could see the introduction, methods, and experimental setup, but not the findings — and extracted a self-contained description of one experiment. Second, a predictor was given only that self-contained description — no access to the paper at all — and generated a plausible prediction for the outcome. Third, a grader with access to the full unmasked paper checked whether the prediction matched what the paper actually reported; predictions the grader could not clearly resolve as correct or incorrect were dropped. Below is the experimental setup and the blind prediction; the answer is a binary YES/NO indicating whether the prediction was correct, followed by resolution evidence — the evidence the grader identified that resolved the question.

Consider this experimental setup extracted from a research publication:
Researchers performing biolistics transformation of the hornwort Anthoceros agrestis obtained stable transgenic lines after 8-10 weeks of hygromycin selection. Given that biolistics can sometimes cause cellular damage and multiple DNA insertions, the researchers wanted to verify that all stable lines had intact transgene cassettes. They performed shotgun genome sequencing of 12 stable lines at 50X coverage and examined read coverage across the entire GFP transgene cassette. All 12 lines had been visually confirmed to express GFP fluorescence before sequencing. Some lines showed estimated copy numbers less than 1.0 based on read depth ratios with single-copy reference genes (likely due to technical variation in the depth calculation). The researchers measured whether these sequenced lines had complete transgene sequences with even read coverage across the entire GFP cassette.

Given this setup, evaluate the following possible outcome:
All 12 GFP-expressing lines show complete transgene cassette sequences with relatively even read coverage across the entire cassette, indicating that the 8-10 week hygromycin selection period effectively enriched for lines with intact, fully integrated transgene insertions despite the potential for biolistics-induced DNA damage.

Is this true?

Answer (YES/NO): YES